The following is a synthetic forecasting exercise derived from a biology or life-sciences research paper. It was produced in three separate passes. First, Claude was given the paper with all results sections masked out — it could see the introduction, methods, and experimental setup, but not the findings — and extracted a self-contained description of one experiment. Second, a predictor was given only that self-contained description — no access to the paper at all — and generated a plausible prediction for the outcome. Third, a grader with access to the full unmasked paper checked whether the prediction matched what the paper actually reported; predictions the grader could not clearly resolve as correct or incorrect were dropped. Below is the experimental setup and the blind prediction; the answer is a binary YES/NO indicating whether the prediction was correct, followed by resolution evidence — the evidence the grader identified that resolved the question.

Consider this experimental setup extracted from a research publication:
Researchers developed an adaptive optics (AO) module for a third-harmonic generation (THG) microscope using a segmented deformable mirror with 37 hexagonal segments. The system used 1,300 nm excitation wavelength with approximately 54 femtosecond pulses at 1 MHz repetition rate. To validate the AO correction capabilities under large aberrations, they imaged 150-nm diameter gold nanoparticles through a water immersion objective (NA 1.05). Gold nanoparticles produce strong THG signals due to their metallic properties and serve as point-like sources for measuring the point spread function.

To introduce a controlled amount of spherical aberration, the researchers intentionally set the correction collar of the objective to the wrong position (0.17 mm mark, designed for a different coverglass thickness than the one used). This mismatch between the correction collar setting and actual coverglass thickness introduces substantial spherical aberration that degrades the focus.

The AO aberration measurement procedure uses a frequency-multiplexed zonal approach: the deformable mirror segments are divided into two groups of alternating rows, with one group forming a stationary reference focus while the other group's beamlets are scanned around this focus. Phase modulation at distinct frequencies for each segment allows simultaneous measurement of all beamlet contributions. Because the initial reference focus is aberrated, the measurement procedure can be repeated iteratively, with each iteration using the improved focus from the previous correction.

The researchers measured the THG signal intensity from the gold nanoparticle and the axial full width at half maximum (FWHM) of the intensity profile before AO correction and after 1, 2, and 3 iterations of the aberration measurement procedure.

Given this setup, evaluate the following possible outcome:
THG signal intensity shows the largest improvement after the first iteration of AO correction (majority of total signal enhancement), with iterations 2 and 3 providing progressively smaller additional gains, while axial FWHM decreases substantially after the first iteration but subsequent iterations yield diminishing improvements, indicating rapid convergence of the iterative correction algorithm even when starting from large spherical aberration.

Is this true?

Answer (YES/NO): YES